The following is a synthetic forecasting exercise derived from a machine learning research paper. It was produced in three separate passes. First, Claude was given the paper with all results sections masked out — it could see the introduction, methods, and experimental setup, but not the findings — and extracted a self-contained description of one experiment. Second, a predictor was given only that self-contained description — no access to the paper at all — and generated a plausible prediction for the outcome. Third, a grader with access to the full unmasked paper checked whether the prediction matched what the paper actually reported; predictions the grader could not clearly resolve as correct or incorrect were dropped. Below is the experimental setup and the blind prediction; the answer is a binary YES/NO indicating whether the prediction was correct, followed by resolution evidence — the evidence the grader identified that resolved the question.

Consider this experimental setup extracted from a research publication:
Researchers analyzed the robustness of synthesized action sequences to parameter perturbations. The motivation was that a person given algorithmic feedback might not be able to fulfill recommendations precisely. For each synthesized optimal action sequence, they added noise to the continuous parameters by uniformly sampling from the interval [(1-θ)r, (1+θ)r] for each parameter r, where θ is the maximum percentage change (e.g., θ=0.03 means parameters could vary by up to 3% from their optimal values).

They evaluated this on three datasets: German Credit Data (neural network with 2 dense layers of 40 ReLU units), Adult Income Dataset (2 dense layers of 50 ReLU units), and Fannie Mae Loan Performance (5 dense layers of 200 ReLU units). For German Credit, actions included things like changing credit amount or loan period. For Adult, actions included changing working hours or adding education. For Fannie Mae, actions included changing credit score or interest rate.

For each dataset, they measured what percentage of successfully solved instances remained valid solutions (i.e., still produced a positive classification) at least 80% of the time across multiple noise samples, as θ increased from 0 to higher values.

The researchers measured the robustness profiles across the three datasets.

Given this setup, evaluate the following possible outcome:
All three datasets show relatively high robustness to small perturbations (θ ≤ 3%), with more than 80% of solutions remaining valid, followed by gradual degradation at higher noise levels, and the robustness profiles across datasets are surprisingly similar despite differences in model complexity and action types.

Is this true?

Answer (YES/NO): NO